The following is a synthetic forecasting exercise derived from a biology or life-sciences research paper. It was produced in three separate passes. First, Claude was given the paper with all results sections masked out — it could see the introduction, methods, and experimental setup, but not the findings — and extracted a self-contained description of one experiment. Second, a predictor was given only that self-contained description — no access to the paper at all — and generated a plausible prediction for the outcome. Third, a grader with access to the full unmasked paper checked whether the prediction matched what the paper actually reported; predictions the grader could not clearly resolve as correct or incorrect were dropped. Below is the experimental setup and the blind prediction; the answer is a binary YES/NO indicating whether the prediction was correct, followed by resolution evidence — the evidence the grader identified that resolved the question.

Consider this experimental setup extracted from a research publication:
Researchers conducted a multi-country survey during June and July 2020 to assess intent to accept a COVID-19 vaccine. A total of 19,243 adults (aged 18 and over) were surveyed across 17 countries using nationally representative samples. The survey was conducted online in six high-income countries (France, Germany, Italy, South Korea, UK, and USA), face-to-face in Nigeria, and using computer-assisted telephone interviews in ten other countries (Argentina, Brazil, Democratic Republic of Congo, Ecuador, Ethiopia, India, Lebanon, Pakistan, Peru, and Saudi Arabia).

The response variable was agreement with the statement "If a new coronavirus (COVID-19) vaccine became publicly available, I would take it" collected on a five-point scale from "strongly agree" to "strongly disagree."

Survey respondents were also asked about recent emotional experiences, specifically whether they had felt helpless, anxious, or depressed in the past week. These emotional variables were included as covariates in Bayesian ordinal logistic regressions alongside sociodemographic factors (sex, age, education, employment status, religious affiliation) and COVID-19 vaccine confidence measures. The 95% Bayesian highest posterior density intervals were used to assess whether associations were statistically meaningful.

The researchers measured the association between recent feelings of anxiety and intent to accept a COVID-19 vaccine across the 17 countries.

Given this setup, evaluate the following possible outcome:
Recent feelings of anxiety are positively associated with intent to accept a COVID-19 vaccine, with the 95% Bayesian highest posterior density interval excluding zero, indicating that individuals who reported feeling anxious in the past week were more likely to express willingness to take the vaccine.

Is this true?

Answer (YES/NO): NO